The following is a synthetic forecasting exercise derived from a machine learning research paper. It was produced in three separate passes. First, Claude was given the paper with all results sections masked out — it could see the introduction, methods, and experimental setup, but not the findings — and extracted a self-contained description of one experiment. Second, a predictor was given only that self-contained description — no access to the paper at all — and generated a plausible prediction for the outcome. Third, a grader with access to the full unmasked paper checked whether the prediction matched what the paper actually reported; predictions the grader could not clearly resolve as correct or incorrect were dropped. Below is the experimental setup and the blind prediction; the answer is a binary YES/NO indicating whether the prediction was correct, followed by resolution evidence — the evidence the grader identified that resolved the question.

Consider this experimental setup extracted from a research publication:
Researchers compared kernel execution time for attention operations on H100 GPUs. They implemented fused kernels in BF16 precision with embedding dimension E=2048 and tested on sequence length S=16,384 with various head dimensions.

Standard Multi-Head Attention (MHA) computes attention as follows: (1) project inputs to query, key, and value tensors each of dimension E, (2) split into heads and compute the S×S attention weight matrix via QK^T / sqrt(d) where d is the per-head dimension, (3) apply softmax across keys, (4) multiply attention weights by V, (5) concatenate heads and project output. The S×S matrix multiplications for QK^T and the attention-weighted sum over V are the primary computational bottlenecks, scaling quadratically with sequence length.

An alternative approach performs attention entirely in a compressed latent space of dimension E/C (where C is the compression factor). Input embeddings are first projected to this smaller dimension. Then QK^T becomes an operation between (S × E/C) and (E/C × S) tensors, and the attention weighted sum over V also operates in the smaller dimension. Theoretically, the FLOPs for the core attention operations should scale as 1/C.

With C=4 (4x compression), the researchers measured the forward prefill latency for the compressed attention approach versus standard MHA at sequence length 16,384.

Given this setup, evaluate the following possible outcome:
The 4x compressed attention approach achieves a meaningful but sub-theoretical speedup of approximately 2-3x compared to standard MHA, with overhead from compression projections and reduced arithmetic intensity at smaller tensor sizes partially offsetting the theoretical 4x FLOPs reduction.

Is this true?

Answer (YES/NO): NO